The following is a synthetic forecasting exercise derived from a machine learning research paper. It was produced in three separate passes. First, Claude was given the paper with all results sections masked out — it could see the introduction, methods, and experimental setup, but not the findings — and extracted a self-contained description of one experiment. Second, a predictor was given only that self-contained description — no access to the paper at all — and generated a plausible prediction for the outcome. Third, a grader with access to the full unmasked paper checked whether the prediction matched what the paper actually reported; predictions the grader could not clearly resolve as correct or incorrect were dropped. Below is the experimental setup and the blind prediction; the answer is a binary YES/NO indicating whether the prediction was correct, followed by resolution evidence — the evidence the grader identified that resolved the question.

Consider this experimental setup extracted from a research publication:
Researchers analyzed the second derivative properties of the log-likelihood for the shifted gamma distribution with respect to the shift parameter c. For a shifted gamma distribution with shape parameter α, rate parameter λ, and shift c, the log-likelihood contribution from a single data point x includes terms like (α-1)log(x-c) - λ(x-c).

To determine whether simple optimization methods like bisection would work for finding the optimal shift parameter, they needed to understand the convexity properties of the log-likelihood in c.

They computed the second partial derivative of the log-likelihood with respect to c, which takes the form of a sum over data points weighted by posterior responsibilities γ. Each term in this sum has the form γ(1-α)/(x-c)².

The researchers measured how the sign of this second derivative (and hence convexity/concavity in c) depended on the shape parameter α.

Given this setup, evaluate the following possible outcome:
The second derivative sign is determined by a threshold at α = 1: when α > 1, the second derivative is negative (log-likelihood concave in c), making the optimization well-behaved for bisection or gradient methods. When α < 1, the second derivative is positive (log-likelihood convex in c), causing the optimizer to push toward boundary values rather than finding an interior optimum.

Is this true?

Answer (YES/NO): NO